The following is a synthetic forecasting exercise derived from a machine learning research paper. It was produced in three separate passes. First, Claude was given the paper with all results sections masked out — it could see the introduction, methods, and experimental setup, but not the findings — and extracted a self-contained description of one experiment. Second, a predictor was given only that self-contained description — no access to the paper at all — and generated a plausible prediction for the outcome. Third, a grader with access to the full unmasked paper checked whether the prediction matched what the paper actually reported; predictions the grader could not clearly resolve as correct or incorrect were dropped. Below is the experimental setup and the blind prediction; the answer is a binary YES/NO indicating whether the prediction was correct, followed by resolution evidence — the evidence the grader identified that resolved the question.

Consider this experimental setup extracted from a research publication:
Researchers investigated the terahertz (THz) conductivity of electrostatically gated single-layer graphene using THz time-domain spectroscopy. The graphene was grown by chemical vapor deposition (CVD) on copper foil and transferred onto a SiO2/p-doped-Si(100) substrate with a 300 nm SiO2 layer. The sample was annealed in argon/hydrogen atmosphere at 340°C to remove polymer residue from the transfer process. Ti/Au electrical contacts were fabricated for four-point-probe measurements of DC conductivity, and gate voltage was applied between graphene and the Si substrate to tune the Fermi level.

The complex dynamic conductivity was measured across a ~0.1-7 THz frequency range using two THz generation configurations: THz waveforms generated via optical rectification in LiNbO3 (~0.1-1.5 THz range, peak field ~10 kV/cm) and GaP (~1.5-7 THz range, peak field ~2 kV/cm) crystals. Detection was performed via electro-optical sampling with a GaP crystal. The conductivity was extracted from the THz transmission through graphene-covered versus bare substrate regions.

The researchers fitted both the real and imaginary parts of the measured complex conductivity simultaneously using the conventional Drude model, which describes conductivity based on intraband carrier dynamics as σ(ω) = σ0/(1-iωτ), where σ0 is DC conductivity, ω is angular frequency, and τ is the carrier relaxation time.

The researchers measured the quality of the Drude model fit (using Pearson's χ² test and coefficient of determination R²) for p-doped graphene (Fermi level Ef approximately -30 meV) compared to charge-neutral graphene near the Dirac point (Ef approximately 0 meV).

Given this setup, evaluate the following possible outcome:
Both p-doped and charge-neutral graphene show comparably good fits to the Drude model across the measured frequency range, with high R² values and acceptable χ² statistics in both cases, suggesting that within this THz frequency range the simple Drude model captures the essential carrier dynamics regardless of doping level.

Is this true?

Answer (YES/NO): NO